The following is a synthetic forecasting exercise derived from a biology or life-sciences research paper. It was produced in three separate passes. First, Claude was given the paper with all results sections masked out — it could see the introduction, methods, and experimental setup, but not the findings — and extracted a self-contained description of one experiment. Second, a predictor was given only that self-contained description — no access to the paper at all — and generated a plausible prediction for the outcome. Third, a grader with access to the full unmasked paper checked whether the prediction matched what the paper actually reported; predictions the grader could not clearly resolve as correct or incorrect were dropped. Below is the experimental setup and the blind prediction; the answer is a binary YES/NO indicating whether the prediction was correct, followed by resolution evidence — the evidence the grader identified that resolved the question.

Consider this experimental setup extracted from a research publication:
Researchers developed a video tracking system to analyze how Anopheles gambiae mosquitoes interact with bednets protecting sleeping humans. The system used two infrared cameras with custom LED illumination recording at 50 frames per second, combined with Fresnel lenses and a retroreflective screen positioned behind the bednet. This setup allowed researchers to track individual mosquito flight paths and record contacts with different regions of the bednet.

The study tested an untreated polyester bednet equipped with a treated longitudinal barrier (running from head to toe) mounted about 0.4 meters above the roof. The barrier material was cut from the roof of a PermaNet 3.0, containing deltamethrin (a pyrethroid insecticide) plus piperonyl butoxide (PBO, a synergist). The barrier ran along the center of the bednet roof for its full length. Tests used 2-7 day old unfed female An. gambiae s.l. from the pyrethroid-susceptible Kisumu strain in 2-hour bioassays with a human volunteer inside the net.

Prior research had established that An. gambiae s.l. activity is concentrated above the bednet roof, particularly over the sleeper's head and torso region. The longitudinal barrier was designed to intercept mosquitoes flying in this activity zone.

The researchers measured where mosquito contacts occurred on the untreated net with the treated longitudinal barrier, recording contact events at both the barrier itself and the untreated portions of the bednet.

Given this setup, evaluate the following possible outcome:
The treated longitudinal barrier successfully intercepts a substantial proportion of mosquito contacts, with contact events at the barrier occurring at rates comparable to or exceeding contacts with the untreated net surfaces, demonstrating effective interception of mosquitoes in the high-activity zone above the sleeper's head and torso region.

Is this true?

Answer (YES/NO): YES